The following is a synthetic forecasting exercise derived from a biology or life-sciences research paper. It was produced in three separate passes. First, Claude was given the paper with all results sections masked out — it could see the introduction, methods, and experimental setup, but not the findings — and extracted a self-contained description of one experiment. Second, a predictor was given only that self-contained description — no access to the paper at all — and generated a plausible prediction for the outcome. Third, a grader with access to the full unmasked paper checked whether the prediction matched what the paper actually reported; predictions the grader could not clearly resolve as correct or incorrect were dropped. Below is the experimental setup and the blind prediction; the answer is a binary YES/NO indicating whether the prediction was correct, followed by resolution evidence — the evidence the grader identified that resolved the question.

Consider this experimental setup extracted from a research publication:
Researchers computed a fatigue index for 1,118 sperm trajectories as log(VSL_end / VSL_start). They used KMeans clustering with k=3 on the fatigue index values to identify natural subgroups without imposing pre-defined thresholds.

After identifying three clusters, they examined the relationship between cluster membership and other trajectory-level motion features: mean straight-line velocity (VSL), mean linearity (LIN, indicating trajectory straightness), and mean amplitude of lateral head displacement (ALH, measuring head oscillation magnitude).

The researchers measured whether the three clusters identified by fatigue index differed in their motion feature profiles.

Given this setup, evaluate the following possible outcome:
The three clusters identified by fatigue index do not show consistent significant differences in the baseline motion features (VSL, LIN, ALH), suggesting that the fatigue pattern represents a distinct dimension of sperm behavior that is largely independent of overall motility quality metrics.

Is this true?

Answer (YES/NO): NO